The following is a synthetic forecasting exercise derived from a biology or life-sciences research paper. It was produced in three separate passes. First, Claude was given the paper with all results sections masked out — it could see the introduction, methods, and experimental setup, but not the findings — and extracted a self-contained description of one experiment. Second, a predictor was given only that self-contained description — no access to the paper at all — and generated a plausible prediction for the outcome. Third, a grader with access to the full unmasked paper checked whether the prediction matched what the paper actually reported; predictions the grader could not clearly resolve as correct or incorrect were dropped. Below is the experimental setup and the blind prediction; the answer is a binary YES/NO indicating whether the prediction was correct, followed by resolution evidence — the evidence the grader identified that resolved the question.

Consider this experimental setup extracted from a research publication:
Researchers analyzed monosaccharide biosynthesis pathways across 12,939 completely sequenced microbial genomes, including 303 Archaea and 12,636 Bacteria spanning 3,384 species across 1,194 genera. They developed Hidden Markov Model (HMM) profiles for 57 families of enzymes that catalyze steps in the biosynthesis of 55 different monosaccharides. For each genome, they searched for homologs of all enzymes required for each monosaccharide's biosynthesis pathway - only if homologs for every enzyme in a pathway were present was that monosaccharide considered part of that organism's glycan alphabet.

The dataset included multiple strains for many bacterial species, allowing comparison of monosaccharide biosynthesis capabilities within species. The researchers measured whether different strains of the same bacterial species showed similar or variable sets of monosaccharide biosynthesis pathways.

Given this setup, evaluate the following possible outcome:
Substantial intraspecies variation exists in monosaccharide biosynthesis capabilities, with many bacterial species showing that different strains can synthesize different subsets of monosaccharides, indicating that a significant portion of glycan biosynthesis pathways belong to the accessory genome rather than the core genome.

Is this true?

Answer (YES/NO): NO